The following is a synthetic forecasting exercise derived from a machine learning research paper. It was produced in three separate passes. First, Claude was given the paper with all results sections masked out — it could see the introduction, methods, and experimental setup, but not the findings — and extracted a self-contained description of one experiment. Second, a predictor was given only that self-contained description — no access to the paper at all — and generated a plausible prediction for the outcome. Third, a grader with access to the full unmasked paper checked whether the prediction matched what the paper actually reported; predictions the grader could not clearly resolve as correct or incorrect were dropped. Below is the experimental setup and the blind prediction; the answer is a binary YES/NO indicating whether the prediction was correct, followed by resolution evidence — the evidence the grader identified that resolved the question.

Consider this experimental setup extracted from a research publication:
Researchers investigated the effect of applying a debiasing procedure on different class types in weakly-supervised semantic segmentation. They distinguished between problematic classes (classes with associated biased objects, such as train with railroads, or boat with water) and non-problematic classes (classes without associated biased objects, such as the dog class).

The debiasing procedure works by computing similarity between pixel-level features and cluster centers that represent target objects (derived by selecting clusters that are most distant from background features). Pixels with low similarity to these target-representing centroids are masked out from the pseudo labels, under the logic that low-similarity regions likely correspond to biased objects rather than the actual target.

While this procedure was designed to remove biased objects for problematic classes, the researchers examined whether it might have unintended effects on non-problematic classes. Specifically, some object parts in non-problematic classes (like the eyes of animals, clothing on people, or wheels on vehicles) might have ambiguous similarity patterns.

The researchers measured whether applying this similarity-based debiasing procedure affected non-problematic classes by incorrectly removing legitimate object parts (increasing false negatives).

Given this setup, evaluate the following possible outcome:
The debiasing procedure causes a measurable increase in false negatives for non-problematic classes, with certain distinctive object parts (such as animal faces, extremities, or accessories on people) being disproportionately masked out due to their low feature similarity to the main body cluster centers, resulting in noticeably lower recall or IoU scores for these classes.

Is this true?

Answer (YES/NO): YES